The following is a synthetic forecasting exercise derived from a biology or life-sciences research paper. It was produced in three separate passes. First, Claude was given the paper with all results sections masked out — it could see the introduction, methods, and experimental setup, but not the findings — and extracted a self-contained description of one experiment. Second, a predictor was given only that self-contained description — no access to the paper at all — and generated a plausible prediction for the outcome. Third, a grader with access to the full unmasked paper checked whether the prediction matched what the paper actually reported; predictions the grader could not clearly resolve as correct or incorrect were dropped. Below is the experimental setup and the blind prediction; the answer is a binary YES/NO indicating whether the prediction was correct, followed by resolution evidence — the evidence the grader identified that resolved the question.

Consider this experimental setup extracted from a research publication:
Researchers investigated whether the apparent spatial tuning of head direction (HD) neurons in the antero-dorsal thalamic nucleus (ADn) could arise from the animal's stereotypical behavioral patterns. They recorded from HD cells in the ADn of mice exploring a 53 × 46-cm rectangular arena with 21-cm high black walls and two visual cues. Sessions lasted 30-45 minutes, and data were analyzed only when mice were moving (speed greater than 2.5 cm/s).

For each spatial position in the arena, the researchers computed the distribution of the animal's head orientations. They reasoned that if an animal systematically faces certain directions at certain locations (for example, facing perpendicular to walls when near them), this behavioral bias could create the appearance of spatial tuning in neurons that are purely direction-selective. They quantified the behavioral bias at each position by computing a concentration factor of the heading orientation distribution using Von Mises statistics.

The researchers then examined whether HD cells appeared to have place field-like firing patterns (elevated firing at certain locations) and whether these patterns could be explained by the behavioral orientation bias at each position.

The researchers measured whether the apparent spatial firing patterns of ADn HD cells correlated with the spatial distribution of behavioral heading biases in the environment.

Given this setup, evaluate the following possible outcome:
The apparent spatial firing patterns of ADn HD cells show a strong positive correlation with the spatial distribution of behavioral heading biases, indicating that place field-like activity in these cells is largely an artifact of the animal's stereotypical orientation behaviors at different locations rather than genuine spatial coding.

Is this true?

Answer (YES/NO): YES